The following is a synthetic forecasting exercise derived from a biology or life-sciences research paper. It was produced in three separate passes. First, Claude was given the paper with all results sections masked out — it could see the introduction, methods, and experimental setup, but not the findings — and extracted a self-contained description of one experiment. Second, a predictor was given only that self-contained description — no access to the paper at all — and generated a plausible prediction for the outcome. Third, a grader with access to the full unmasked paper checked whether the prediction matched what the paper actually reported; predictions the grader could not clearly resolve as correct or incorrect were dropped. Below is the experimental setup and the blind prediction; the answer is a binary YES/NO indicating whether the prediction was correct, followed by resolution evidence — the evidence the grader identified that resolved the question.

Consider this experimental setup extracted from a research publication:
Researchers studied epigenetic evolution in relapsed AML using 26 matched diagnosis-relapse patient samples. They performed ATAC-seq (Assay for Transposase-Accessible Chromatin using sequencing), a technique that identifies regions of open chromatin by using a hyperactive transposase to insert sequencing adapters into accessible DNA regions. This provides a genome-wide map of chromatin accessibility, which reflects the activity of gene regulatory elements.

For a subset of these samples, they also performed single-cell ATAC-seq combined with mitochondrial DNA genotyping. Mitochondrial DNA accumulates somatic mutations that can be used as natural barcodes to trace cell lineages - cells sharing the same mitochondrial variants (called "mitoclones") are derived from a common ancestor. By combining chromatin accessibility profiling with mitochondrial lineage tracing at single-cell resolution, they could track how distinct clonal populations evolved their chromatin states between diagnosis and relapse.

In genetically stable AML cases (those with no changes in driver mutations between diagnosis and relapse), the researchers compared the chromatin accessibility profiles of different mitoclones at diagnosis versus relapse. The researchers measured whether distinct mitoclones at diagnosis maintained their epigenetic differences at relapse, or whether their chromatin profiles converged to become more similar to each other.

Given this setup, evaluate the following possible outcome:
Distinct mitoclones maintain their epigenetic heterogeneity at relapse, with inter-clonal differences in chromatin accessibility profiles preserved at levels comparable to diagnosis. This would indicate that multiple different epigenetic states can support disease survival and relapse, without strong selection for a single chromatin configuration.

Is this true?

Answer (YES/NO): NO